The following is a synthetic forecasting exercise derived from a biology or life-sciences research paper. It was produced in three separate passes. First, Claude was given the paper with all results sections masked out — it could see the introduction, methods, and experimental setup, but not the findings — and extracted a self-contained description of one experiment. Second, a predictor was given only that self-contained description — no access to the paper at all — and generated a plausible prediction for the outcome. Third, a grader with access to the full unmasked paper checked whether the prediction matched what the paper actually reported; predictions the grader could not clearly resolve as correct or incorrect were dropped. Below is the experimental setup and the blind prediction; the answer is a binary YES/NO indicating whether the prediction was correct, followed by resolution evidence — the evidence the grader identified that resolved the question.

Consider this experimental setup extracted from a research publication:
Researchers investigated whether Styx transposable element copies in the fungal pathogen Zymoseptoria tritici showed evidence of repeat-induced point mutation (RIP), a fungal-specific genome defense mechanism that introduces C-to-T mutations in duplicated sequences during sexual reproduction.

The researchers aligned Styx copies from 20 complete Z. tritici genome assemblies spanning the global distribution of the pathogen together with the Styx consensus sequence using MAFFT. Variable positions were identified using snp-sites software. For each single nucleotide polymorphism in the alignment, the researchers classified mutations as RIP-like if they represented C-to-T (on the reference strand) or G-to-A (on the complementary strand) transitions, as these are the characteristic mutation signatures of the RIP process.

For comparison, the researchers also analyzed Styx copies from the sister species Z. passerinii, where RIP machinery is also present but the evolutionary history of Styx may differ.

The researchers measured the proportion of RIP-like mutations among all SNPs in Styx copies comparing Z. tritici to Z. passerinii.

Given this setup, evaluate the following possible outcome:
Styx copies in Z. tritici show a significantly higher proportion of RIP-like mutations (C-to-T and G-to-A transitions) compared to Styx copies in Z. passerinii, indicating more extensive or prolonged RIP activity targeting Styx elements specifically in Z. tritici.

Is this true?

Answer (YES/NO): YES